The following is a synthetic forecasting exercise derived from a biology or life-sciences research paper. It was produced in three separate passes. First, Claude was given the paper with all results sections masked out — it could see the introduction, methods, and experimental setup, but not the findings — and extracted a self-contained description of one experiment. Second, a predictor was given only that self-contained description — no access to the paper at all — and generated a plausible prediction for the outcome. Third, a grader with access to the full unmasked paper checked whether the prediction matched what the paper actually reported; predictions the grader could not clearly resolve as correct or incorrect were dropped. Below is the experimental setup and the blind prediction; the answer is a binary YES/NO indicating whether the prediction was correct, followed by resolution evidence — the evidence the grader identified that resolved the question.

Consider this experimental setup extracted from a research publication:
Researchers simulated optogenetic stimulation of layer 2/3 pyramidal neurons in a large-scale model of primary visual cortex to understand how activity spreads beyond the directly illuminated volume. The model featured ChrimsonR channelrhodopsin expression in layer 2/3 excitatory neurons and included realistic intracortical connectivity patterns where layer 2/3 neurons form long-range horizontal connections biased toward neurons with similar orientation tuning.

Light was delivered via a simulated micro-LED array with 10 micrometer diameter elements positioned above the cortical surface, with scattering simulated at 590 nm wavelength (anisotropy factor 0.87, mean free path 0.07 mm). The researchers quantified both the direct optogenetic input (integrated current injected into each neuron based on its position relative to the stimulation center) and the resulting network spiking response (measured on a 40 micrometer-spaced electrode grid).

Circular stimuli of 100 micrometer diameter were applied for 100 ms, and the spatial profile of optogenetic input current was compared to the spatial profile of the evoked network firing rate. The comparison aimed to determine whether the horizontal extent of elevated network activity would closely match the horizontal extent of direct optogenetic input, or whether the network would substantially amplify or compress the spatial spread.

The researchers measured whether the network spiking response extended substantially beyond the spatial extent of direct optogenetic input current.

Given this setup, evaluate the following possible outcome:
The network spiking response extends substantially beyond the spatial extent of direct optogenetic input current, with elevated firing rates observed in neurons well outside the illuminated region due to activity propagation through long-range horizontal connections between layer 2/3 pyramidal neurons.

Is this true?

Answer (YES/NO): YES